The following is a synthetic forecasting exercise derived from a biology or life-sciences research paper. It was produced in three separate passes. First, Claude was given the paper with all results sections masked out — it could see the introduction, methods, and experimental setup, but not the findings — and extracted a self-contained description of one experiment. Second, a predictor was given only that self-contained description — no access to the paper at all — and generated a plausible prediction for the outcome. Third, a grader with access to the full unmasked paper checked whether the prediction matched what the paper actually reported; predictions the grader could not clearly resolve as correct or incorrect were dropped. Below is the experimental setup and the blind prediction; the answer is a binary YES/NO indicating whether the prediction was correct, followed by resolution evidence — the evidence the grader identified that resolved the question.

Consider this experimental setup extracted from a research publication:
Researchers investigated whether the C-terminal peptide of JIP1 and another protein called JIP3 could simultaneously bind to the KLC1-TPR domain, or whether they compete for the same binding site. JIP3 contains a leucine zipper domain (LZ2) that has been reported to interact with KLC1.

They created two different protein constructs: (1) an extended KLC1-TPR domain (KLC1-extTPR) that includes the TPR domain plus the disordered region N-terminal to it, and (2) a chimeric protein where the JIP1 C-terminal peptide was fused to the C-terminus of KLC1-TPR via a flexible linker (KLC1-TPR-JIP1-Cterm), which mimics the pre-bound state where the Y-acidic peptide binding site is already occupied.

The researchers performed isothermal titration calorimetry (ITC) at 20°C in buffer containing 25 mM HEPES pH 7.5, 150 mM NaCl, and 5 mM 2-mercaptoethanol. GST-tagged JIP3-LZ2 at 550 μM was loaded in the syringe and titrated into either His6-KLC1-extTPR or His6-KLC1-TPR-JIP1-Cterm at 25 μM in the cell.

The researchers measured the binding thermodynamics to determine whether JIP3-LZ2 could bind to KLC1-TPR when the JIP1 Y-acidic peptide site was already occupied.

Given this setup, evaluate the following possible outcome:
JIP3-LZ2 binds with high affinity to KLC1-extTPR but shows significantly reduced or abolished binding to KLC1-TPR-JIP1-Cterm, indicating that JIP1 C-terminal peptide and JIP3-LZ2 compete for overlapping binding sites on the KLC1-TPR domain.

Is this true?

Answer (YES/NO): NO